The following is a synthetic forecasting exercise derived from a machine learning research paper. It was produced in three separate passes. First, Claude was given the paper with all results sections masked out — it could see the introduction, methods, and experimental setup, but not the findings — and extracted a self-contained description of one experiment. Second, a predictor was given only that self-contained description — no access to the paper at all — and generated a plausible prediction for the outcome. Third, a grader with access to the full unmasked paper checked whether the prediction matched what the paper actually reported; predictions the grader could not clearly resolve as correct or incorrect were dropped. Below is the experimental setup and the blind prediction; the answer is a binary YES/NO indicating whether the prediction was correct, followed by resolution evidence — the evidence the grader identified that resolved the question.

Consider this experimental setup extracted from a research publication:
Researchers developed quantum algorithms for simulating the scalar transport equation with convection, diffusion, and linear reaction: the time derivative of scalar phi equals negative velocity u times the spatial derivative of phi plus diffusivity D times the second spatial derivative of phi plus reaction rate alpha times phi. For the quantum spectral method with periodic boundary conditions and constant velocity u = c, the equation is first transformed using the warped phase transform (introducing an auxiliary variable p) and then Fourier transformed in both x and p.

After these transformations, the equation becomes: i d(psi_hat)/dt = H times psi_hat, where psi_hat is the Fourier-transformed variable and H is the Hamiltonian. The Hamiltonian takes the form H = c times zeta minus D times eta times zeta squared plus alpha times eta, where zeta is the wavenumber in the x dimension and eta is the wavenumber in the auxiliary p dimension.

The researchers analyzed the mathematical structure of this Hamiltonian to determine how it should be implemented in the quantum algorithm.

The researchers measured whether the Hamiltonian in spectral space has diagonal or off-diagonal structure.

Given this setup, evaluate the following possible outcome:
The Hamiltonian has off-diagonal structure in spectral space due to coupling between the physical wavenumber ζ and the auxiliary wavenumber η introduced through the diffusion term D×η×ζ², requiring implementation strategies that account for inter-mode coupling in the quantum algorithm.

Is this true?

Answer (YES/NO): NO